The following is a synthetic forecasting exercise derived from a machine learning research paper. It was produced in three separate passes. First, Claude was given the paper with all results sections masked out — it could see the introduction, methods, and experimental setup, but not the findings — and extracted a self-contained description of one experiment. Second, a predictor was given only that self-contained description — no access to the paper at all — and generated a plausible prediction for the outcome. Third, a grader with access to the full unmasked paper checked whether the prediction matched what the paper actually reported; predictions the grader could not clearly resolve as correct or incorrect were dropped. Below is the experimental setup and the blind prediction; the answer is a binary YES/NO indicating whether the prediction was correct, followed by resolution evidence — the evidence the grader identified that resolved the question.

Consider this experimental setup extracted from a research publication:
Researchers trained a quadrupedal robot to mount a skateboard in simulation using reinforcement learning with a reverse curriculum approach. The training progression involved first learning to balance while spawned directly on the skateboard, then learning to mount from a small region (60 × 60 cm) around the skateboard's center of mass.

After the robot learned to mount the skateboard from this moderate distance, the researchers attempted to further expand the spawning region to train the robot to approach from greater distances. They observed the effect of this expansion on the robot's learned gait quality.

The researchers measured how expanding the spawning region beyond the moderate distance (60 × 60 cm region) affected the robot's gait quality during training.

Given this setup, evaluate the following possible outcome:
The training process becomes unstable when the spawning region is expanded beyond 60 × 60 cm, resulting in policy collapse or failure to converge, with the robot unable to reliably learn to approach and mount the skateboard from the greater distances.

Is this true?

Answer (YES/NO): NO